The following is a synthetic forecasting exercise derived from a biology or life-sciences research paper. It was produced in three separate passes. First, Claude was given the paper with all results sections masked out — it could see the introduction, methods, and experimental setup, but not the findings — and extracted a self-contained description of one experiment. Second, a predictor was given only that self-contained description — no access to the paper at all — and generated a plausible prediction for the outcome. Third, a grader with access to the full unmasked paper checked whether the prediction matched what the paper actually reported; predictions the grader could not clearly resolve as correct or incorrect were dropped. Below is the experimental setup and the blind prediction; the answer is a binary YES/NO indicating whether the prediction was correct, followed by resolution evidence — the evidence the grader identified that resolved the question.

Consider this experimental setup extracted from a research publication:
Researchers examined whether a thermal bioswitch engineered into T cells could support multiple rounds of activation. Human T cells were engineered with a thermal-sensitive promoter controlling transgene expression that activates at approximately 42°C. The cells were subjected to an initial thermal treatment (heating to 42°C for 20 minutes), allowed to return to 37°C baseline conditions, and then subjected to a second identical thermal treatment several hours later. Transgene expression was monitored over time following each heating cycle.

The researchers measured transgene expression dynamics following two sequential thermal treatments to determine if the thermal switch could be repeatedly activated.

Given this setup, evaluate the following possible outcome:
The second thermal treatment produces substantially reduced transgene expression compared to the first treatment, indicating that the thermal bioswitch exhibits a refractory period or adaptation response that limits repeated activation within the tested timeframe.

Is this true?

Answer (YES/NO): NO